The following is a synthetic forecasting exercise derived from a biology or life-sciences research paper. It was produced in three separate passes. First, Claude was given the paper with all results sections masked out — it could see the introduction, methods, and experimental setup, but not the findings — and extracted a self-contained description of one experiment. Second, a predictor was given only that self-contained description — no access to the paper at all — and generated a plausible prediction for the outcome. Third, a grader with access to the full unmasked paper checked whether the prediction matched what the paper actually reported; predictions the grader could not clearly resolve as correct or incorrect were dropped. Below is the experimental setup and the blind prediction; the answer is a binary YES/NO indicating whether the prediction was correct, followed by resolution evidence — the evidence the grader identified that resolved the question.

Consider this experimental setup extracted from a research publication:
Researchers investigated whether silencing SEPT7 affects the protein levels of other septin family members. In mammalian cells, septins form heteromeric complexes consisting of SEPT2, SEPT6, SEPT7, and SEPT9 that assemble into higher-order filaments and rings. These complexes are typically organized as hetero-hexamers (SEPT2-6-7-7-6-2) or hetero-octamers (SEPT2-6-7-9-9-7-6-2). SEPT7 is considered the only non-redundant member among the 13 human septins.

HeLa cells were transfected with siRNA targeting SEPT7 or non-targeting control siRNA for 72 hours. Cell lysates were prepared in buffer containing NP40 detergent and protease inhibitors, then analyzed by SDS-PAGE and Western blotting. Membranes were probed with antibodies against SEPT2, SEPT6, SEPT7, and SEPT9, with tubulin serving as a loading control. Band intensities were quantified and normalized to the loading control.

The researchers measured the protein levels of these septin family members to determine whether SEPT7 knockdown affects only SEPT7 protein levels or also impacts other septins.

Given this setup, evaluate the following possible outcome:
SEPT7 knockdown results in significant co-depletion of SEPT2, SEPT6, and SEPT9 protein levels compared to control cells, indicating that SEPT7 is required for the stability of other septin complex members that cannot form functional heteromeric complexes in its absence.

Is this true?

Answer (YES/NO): YES